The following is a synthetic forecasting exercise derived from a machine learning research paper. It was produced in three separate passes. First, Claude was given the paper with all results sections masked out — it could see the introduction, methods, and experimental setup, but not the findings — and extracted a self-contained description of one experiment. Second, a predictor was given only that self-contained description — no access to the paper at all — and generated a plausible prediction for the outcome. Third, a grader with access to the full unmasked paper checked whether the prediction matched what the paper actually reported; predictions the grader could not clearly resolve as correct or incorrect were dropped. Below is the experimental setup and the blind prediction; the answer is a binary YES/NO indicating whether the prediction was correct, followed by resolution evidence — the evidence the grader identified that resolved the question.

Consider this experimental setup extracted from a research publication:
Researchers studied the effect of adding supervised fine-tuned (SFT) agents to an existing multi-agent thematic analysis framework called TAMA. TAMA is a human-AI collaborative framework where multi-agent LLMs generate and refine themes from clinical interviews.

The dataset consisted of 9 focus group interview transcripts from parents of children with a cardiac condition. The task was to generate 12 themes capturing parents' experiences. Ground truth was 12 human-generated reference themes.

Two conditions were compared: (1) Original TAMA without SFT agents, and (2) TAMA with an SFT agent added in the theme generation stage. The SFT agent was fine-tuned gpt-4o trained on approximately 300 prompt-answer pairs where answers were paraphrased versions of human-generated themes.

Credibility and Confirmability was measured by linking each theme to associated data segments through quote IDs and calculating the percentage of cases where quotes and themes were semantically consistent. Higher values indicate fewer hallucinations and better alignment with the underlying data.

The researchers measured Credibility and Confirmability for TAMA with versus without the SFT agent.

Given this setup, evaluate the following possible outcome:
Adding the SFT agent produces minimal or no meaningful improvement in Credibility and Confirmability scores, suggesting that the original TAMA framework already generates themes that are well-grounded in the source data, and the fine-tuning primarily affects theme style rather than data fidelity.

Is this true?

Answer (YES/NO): NO